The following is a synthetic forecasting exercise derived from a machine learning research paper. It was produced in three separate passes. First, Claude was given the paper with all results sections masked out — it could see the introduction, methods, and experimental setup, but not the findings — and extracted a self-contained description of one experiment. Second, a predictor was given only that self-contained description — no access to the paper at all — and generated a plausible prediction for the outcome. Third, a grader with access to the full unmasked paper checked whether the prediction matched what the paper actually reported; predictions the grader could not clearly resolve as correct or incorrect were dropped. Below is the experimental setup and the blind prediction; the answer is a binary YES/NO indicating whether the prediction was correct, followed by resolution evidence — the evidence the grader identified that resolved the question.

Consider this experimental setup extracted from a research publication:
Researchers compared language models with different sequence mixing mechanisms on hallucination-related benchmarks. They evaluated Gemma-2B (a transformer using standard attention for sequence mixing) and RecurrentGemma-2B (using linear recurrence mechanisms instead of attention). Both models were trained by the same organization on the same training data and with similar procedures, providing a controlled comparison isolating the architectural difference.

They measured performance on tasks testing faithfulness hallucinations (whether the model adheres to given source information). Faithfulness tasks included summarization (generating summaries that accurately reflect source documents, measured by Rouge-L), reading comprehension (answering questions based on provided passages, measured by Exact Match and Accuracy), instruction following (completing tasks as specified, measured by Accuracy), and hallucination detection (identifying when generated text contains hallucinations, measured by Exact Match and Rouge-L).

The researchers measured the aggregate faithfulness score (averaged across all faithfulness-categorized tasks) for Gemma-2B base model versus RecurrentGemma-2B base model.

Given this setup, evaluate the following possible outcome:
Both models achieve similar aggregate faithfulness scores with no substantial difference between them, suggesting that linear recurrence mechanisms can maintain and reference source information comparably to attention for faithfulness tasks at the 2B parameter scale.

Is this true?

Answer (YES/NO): YES